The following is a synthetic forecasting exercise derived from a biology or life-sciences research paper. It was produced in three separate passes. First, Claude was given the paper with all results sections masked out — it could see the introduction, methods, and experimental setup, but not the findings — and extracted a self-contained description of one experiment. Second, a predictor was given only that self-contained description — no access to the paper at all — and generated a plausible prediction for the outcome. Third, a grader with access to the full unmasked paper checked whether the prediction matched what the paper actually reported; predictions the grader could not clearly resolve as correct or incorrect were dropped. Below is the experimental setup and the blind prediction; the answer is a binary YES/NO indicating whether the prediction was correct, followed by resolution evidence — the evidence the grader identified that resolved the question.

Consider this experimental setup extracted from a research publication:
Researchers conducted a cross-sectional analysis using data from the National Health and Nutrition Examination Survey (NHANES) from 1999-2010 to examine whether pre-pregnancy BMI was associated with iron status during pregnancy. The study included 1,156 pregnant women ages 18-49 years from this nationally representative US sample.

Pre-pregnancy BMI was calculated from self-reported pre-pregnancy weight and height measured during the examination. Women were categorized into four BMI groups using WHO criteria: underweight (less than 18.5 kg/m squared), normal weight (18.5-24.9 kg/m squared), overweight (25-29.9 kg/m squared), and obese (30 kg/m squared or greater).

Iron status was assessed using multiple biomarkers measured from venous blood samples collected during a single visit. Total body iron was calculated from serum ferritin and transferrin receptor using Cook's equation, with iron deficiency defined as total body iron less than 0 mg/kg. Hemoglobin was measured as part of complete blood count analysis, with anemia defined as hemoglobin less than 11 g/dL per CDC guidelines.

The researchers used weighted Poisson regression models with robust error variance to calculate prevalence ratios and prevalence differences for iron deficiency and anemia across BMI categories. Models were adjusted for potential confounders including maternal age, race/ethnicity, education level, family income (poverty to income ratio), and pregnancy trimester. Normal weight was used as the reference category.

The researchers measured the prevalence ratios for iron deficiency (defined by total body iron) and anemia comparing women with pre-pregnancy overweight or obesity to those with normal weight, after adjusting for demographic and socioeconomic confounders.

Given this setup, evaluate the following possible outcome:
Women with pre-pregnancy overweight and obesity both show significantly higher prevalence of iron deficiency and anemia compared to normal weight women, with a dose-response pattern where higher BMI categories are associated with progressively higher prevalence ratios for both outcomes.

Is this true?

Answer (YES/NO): NO